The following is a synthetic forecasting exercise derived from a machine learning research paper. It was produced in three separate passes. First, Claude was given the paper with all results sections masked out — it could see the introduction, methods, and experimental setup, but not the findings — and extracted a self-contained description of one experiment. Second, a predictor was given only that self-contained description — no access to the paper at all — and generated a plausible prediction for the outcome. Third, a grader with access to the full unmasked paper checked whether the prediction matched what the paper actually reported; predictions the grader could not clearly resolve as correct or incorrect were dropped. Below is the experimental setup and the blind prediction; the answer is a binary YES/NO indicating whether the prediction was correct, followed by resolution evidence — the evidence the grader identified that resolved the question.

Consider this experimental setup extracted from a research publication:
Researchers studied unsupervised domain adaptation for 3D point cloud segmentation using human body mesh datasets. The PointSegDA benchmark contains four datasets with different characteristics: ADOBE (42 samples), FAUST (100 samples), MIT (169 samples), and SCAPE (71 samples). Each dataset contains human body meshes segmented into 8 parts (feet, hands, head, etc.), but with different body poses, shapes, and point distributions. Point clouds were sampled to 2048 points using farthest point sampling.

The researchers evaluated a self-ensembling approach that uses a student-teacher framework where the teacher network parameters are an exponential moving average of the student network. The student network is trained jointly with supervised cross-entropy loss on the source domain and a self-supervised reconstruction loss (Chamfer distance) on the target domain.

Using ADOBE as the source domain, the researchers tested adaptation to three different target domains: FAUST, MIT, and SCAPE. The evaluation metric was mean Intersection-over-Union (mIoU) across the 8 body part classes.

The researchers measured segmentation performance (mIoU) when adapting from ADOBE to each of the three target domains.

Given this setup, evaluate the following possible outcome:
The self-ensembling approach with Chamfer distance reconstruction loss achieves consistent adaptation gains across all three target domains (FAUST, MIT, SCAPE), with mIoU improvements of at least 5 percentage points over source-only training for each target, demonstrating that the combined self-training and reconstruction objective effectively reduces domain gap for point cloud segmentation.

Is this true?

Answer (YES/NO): NO